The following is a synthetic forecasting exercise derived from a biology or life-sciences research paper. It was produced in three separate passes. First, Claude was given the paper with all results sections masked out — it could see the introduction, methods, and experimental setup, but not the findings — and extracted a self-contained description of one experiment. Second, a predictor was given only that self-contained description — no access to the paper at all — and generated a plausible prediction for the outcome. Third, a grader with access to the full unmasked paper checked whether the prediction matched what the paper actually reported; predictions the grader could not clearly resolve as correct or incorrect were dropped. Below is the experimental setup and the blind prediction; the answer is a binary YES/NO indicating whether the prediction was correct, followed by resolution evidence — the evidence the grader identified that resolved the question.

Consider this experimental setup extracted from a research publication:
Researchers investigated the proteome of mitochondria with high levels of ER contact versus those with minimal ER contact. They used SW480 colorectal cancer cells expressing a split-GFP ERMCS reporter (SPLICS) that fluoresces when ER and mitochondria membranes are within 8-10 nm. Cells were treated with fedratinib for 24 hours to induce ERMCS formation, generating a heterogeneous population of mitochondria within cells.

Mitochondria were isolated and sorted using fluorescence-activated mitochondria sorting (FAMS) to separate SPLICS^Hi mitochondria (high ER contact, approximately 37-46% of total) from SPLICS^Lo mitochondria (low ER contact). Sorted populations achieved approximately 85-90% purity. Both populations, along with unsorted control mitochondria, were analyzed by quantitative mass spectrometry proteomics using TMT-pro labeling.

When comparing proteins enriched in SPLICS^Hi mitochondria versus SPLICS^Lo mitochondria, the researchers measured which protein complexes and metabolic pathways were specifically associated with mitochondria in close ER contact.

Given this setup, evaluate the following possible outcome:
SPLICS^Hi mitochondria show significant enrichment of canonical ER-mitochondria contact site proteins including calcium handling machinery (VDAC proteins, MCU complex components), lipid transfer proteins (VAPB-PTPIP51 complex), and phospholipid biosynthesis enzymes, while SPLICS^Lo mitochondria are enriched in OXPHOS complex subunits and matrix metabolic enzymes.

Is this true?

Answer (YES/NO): NO